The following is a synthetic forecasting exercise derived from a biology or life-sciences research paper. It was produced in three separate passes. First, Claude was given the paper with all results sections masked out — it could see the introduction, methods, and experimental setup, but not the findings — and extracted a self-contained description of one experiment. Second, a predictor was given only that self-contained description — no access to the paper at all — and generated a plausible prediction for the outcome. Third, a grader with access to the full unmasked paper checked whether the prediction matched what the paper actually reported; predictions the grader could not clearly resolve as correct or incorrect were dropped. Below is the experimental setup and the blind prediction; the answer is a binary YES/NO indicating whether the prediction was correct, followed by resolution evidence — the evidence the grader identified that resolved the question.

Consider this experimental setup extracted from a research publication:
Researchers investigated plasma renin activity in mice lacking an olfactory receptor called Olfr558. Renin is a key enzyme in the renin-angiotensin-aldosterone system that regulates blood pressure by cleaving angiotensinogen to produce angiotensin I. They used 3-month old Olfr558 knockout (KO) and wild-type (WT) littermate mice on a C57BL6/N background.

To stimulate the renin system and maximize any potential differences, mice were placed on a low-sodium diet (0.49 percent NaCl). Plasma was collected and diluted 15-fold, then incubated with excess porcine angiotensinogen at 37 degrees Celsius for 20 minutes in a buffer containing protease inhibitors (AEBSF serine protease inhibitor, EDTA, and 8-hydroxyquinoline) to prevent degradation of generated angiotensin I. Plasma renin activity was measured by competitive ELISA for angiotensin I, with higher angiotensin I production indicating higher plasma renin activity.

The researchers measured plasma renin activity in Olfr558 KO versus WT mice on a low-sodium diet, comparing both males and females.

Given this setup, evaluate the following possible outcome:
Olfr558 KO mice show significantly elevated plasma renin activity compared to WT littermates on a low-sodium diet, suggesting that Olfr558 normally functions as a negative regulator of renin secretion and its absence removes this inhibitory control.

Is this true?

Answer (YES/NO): NO